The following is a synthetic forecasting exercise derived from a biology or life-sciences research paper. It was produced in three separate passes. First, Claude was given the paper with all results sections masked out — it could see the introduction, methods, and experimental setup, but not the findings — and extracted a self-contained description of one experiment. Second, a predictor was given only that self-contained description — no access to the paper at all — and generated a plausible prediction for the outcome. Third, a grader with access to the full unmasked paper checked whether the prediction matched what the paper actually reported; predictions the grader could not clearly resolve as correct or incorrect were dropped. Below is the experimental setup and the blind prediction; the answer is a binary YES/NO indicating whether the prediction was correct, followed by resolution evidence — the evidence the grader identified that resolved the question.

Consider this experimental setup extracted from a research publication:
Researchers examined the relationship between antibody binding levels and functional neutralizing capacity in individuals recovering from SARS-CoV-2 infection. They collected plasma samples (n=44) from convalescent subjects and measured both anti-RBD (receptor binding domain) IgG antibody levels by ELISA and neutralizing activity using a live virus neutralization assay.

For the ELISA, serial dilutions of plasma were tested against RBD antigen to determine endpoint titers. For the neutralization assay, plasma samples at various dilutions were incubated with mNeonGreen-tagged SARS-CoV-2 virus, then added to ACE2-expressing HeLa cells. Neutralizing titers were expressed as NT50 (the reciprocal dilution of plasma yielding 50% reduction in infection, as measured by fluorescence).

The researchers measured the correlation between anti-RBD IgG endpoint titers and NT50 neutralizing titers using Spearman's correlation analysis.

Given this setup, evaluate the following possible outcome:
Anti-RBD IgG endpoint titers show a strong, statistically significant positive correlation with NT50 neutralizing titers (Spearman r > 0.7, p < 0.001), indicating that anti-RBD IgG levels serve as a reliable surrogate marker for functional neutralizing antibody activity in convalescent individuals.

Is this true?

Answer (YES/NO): YES